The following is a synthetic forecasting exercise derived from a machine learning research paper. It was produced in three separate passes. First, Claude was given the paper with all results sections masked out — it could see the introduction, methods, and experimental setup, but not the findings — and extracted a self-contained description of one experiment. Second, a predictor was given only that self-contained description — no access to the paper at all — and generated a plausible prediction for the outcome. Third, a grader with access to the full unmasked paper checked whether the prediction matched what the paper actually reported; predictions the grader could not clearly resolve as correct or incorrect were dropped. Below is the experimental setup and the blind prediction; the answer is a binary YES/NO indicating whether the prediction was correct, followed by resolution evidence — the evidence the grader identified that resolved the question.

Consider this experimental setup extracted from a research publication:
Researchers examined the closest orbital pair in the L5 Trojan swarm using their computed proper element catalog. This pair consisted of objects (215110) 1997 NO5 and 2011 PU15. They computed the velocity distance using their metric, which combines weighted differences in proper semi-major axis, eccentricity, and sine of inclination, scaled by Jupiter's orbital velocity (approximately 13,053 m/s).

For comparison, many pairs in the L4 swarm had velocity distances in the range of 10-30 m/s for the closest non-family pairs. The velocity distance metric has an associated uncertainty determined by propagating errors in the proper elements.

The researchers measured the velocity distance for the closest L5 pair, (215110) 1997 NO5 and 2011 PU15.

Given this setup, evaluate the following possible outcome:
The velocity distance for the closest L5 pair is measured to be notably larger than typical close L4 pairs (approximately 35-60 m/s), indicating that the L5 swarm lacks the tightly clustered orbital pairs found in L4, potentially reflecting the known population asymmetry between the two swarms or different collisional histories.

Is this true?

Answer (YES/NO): NO